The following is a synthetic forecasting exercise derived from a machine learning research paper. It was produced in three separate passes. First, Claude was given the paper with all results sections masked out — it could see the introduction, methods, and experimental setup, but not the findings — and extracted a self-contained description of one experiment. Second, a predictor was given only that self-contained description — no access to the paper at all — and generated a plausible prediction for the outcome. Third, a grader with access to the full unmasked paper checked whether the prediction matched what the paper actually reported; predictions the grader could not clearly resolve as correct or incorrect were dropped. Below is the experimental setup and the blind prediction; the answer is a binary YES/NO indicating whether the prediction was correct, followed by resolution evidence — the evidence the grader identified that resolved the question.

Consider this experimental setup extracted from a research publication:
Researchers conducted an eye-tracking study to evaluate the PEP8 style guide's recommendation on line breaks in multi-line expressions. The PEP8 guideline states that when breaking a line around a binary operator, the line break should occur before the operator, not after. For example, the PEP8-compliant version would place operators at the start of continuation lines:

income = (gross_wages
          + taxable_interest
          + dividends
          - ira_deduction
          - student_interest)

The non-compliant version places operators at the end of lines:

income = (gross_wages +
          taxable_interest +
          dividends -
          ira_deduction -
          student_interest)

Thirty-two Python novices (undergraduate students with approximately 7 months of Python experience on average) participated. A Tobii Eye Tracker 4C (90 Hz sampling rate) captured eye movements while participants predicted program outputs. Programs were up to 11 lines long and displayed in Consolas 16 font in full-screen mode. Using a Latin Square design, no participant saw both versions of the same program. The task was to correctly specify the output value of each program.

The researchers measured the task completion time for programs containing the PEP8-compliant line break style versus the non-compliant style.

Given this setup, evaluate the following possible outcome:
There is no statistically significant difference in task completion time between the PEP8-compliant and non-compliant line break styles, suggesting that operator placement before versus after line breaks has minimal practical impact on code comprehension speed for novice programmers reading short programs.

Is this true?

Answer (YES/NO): NO